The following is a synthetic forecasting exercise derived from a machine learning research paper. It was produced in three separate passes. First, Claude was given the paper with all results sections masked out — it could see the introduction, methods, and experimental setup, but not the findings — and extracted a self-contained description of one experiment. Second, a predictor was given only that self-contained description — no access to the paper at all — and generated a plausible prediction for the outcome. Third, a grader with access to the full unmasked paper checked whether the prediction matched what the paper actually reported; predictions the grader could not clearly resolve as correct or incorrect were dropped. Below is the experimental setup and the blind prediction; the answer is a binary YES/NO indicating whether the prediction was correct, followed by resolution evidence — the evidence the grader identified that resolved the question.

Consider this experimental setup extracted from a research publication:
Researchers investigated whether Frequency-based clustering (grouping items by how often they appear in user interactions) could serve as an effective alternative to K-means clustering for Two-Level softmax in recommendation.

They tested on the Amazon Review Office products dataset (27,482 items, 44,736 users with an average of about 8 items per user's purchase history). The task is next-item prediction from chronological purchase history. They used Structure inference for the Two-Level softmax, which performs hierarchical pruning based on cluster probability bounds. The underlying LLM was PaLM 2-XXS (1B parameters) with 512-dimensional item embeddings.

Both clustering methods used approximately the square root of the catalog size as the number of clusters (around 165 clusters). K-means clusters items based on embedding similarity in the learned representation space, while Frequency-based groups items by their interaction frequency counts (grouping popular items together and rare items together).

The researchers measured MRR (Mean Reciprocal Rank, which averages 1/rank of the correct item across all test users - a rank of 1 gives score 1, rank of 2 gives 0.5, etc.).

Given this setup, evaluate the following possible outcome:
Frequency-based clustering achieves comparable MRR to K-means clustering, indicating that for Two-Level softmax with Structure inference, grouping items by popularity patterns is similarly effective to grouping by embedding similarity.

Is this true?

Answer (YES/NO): NO